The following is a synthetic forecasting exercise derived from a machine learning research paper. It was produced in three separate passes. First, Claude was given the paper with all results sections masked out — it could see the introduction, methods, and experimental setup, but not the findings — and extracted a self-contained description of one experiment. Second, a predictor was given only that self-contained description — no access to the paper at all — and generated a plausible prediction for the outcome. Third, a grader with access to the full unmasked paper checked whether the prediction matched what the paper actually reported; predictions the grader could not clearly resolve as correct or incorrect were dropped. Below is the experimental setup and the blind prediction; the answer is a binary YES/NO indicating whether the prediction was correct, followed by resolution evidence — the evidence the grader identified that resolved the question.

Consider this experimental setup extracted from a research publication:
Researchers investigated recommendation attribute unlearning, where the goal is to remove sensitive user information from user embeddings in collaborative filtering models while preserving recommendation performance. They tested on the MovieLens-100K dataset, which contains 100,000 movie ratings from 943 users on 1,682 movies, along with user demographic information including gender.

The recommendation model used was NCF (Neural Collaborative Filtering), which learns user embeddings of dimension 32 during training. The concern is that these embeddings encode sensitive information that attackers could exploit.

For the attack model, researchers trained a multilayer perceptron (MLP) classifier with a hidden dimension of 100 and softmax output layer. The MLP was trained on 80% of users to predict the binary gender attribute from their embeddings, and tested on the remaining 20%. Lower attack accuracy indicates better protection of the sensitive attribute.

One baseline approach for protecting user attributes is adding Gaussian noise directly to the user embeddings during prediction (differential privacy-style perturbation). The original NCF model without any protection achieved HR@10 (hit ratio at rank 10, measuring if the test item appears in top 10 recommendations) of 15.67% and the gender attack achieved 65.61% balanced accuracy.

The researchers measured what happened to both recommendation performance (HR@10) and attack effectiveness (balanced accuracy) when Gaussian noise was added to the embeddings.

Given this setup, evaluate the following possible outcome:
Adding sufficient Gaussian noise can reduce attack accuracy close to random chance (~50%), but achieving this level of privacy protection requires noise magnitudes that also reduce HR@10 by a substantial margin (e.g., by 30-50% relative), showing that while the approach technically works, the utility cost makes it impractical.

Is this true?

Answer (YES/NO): NO